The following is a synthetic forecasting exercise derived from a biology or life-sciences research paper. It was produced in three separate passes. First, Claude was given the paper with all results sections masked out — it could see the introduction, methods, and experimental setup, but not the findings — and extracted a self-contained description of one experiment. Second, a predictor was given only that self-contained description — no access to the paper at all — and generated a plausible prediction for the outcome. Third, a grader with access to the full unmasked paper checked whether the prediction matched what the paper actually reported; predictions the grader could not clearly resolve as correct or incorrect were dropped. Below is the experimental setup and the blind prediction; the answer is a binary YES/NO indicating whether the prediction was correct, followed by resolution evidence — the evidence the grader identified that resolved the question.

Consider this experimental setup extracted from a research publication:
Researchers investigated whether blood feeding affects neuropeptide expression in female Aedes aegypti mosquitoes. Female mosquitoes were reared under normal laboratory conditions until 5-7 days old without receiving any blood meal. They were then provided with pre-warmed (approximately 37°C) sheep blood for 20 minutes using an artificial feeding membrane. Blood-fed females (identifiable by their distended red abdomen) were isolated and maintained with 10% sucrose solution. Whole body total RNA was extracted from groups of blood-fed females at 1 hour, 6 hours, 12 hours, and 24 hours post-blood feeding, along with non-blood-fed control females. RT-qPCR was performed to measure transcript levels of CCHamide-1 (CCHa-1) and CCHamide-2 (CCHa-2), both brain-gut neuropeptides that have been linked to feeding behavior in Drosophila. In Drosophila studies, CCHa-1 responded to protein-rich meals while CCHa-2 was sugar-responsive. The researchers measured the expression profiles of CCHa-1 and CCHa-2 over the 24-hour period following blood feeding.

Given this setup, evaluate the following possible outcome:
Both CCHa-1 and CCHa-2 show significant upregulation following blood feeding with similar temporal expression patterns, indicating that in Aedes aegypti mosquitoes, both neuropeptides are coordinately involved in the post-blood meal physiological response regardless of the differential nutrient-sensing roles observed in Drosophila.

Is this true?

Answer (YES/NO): NO